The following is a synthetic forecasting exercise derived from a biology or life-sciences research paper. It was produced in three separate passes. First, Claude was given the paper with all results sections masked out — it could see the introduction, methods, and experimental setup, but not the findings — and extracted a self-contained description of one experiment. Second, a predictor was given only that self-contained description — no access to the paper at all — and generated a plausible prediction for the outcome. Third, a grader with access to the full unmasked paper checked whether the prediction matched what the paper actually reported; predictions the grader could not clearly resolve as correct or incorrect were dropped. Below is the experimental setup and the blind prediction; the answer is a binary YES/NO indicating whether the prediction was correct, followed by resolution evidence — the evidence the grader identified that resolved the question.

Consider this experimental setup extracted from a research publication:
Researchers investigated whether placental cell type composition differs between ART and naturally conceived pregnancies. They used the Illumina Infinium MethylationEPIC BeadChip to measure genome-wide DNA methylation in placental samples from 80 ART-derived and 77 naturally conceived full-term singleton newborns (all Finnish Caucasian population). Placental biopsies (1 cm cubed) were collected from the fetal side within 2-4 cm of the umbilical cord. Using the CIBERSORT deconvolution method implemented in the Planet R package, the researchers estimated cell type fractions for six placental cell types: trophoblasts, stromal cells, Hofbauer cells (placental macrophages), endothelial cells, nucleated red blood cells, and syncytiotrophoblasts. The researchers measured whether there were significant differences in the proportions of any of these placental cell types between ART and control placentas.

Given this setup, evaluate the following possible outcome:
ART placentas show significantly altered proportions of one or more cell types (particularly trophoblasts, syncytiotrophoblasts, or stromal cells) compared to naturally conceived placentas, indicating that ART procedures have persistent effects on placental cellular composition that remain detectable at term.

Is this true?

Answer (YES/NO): YES